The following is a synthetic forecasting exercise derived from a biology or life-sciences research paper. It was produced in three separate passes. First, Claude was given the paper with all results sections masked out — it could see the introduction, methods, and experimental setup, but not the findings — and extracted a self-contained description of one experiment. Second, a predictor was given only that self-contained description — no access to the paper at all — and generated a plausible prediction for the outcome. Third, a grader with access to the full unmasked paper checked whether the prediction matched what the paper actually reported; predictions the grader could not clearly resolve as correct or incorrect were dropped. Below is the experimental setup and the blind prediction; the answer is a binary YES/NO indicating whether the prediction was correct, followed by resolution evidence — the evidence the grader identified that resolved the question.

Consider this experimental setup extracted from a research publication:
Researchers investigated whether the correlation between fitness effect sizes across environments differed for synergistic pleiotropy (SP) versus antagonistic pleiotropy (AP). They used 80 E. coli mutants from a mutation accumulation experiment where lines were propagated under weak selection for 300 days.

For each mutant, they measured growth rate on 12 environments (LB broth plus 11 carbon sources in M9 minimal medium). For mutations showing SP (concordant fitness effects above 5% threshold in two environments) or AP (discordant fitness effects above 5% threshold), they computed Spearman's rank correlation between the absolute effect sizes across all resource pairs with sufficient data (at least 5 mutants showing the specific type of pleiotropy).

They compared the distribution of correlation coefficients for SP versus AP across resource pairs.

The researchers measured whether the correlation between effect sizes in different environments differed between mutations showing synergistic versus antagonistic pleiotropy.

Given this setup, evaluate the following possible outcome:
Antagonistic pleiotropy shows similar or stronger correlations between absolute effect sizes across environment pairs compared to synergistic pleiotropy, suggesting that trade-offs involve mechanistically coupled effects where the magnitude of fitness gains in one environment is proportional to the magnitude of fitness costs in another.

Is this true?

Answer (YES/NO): NO